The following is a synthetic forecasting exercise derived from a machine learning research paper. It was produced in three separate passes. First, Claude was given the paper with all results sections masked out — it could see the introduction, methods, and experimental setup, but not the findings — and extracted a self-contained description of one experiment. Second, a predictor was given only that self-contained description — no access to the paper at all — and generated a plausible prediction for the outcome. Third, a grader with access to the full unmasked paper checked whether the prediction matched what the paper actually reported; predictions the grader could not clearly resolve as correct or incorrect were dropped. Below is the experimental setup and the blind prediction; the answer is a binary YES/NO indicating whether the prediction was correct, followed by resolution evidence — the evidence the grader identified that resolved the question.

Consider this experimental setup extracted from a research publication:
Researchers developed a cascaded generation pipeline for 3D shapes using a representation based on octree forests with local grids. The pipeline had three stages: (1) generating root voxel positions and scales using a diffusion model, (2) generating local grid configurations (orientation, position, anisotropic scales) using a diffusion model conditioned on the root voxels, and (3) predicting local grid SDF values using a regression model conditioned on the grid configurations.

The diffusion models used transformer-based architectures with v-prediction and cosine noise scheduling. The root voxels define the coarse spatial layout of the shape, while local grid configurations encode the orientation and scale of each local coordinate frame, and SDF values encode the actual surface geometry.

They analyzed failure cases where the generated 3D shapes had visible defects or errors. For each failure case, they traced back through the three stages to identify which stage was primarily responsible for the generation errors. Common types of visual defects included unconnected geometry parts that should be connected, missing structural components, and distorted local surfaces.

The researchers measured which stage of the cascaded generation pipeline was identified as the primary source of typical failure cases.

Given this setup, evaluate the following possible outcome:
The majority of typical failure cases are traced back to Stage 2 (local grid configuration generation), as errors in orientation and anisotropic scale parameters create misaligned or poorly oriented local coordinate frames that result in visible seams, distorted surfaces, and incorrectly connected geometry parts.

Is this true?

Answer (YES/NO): NO